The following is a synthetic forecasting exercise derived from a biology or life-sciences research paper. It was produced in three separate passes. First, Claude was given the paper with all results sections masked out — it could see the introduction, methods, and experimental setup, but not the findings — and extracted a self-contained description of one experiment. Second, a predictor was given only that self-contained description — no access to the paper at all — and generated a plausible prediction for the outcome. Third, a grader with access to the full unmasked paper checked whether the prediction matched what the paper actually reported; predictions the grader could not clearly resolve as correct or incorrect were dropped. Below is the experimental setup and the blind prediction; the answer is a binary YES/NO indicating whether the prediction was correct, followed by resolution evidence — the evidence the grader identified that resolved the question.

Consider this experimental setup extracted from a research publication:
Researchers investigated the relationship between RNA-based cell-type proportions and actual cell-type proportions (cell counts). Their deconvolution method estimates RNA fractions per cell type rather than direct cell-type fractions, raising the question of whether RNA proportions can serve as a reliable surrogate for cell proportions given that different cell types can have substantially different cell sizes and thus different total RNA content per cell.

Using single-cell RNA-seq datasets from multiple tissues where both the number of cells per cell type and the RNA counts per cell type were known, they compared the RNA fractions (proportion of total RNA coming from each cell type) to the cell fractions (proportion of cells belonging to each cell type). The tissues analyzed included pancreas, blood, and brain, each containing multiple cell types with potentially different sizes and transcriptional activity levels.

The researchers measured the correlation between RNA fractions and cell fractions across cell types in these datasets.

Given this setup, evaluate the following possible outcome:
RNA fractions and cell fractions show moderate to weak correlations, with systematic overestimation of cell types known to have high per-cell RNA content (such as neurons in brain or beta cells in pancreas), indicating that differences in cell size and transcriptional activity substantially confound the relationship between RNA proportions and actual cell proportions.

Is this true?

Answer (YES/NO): NO